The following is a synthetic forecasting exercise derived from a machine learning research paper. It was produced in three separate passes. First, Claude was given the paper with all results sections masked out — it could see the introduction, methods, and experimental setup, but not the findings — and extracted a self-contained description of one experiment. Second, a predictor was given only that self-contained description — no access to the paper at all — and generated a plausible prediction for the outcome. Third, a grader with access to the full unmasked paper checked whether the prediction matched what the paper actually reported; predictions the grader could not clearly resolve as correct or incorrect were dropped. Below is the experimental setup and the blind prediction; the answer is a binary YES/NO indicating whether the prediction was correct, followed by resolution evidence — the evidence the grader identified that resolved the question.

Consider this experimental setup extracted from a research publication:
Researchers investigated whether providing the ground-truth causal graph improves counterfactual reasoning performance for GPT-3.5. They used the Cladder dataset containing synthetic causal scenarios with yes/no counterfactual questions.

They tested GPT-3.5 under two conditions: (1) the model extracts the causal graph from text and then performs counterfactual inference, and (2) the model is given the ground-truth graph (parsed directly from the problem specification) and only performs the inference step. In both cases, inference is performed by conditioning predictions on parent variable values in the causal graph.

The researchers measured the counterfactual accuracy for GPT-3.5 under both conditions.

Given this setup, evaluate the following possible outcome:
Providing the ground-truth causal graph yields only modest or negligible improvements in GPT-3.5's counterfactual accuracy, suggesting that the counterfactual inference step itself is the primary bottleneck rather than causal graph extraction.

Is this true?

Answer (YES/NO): YES